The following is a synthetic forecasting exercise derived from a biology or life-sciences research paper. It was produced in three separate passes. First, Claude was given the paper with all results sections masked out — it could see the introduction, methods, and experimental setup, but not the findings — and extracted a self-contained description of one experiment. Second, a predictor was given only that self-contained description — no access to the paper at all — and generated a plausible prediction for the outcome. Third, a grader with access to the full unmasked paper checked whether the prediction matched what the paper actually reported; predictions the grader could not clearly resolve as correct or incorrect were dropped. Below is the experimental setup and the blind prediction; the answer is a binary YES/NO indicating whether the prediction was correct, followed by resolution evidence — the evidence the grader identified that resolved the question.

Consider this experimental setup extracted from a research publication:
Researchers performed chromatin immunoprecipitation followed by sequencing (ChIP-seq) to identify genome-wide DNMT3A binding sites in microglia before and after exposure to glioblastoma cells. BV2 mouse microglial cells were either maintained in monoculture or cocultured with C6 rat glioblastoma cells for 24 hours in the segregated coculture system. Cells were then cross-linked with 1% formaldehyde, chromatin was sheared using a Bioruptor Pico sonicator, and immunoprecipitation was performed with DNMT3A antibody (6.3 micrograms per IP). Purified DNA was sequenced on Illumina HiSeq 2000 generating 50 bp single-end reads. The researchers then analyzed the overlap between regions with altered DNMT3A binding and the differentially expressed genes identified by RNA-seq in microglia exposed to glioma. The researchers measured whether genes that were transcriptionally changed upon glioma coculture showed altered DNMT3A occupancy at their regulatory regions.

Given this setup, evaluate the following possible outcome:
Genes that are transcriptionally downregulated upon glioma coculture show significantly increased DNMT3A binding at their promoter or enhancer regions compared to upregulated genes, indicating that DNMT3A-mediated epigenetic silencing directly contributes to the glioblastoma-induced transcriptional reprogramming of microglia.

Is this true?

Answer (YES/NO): NO